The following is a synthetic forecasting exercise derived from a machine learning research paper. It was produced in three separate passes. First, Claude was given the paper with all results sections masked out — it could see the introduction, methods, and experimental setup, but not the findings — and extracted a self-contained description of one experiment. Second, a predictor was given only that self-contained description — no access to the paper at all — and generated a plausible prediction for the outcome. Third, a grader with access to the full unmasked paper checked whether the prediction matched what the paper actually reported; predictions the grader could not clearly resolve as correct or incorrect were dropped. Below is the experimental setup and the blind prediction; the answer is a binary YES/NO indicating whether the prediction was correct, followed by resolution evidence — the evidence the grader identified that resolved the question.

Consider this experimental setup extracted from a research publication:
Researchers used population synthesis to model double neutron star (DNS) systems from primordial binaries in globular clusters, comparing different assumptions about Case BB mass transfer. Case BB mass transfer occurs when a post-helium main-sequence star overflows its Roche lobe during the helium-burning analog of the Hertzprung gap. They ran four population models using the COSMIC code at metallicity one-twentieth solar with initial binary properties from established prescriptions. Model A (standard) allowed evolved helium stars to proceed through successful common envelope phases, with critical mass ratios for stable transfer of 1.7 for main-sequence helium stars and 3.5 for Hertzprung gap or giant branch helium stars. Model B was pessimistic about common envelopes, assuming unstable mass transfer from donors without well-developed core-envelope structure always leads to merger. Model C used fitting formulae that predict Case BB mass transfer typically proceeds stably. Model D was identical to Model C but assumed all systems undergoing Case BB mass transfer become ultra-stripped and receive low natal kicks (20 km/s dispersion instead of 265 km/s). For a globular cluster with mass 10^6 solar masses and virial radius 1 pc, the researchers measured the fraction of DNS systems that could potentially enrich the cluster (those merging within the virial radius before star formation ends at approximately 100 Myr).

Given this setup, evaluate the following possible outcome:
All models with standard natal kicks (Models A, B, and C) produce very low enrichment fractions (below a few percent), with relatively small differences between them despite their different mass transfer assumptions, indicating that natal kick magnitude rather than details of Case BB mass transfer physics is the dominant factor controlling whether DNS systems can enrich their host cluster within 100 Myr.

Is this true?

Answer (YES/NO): NO